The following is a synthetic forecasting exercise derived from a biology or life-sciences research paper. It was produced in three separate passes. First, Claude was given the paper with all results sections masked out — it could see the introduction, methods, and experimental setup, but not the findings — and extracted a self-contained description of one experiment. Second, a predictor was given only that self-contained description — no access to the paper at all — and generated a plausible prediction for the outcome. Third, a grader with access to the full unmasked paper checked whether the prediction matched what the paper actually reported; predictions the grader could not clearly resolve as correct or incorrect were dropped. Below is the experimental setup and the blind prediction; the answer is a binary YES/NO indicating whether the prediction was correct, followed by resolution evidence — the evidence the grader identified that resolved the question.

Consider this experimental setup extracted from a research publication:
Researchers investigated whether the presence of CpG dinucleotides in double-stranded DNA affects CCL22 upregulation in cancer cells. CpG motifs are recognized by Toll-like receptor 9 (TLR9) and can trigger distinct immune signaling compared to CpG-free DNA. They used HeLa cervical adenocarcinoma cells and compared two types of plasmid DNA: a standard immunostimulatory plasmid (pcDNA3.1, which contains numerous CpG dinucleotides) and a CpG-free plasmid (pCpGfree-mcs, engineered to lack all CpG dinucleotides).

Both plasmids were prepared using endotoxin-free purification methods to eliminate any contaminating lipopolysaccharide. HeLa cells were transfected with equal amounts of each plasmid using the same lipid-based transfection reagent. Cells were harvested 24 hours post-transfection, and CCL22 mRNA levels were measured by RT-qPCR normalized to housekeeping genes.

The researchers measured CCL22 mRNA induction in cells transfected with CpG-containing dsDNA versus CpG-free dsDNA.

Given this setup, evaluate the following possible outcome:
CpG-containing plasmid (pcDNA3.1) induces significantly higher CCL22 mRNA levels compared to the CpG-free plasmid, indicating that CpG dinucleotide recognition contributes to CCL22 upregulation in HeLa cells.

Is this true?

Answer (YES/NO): NO